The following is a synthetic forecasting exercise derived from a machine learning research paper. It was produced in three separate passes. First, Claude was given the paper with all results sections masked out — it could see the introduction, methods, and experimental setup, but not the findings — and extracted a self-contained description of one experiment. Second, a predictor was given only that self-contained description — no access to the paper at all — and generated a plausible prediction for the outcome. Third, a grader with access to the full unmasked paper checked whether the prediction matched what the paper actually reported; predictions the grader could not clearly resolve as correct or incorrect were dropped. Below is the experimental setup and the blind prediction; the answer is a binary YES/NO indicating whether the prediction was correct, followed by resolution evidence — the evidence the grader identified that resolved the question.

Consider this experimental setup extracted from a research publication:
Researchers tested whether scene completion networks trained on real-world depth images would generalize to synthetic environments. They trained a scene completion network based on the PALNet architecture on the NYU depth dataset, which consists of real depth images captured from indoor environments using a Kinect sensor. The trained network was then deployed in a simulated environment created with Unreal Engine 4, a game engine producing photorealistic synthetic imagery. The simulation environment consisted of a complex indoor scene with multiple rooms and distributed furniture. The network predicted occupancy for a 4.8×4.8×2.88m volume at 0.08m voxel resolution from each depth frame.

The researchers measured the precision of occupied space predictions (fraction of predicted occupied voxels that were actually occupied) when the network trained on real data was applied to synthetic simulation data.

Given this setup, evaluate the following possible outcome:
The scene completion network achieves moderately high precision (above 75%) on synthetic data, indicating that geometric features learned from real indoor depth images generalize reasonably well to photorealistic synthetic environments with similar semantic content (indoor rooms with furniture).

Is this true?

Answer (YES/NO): NO